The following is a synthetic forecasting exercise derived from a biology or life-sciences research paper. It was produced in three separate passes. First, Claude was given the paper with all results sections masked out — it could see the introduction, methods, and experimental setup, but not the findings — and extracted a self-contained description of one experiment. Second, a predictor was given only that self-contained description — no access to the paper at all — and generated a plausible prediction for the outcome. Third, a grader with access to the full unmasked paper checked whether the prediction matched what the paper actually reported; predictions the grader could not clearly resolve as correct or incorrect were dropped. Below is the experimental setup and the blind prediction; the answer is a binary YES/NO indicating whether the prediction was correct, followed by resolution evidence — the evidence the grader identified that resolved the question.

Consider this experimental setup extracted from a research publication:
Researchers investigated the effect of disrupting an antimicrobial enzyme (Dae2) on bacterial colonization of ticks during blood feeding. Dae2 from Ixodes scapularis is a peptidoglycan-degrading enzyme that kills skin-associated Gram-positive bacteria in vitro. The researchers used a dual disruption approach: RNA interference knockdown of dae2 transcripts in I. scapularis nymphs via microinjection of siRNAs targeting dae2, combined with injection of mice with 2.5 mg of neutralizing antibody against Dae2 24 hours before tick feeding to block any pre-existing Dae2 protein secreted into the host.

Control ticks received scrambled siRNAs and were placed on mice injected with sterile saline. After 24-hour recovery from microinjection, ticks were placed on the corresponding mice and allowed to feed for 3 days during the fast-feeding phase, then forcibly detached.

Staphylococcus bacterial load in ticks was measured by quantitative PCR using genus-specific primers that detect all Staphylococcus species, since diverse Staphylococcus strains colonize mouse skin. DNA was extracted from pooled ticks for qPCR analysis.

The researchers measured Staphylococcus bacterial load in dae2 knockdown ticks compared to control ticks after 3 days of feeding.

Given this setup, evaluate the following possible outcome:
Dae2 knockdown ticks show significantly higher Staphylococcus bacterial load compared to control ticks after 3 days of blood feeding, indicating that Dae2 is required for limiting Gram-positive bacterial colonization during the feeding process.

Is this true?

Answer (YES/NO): YES